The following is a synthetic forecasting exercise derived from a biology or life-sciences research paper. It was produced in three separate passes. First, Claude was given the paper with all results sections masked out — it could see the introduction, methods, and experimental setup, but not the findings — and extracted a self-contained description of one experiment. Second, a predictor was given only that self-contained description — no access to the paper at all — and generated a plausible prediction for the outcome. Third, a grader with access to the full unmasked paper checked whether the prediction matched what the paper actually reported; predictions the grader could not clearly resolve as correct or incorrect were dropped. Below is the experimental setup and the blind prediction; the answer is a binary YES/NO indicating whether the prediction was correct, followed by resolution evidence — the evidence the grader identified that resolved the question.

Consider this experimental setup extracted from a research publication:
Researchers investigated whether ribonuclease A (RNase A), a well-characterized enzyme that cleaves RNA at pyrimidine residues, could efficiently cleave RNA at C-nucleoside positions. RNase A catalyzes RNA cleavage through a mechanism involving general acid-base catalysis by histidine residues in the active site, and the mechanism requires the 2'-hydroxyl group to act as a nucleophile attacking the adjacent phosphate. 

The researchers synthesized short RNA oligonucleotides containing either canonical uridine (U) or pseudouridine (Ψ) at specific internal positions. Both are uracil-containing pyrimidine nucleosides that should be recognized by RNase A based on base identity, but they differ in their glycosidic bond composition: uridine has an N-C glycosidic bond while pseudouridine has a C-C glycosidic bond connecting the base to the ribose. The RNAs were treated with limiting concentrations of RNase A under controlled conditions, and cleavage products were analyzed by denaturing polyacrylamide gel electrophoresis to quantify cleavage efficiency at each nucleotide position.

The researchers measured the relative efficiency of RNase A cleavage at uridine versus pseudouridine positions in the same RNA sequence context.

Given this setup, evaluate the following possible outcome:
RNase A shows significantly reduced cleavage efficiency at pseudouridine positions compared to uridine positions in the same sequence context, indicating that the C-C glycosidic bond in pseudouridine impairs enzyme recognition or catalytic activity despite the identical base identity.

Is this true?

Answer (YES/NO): YES